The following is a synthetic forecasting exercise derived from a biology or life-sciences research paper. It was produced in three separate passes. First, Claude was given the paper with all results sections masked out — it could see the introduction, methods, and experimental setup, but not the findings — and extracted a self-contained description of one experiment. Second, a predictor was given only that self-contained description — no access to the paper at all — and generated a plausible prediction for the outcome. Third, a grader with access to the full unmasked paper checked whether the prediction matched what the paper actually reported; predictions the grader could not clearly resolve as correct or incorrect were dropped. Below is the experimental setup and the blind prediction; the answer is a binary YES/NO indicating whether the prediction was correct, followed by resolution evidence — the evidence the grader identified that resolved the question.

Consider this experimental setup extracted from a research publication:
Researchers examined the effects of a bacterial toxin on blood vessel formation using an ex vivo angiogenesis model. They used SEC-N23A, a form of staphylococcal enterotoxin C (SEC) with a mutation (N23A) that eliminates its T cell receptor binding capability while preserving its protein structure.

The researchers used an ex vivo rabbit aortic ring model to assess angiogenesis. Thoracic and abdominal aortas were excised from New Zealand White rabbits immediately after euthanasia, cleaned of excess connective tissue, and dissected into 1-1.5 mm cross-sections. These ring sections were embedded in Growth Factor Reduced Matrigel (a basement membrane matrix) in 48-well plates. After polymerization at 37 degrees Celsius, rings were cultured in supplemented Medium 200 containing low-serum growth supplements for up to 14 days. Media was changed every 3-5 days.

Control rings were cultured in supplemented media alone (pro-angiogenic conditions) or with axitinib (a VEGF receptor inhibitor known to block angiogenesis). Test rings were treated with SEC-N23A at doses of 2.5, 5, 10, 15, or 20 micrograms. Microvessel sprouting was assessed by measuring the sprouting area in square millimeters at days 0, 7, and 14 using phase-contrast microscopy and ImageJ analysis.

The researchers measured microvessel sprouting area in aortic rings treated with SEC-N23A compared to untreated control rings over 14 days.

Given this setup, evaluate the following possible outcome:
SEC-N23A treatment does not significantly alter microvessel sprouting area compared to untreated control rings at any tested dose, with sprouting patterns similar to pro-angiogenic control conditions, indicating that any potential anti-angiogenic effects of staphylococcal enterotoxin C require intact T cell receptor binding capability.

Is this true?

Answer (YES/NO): NO